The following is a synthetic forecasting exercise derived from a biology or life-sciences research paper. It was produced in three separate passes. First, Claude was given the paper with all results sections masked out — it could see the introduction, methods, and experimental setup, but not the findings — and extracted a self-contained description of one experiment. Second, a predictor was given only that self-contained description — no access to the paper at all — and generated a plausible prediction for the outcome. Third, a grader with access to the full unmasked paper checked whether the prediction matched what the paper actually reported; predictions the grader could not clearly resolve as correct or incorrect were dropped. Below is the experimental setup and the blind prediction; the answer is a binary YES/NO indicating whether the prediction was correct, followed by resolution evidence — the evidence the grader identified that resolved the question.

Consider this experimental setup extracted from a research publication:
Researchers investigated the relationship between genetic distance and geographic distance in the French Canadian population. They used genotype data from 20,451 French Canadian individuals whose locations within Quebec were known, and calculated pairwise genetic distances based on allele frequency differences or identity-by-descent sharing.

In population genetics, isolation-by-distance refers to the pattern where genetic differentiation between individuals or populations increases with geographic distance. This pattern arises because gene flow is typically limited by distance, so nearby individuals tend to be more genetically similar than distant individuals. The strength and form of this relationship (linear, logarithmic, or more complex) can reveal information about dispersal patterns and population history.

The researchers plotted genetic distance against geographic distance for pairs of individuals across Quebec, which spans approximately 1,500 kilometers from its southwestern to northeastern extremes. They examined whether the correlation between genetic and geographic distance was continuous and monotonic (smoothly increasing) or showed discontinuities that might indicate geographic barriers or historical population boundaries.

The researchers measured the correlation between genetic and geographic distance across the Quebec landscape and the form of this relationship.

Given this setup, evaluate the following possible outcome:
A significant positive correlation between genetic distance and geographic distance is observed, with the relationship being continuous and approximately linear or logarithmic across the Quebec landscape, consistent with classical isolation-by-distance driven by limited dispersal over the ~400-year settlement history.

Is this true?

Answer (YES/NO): NO